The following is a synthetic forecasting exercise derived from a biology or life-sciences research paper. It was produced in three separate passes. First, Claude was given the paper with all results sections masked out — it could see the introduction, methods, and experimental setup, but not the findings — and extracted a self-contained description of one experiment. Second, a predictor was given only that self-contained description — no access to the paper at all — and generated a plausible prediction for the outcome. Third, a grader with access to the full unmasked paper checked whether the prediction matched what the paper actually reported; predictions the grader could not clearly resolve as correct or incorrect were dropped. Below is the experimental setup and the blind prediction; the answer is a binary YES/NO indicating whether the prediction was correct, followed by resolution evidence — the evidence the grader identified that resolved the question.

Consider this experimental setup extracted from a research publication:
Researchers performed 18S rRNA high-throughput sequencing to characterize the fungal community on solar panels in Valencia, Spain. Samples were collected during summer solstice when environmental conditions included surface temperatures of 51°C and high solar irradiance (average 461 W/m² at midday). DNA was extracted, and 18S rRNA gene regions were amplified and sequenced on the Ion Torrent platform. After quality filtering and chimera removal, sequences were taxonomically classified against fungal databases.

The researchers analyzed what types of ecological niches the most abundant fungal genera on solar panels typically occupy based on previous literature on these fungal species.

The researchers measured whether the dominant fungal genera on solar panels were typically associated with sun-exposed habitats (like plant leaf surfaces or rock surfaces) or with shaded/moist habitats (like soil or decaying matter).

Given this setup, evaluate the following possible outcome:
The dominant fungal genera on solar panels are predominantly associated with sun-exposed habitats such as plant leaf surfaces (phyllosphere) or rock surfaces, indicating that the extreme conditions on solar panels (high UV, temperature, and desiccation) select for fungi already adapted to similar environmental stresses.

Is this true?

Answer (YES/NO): YES